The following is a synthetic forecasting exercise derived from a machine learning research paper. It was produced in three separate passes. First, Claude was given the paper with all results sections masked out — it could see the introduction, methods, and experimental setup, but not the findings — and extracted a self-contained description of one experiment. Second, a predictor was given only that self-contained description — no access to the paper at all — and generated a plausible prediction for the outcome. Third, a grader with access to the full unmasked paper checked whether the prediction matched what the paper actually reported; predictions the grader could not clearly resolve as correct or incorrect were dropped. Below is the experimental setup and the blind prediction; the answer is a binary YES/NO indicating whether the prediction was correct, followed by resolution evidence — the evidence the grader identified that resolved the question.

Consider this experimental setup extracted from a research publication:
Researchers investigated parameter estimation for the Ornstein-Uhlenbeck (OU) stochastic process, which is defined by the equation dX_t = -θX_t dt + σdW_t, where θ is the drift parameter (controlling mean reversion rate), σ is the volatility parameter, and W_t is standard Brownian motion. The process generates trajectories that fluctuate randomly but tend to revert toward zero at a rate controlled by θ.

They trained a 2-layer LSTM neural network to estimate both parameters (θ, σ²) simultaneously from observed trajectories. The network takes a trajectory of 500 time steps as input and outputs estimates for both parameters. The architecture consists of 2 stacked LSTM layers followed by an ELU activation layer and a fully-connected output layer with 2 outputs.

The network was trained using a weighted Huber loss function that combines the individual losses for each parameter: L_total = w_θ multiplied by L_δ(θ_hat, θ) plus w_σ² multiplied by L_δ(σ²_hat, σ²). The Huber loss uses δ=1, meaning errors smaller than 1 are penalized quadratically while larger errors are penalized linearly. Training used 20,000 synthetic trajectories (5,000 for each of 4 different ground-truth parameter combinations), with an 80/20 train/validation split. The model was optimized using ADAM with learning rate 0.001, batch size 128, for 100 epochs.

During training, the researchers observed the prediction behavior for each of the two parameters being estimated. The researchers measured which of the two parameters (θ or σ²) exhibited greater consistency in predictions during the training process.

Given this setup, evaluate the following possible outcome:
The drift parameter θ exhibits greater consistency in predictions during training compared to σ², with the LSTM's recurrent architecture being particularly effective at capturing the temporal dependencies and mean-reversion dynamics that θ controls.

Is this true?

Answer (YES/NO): YES